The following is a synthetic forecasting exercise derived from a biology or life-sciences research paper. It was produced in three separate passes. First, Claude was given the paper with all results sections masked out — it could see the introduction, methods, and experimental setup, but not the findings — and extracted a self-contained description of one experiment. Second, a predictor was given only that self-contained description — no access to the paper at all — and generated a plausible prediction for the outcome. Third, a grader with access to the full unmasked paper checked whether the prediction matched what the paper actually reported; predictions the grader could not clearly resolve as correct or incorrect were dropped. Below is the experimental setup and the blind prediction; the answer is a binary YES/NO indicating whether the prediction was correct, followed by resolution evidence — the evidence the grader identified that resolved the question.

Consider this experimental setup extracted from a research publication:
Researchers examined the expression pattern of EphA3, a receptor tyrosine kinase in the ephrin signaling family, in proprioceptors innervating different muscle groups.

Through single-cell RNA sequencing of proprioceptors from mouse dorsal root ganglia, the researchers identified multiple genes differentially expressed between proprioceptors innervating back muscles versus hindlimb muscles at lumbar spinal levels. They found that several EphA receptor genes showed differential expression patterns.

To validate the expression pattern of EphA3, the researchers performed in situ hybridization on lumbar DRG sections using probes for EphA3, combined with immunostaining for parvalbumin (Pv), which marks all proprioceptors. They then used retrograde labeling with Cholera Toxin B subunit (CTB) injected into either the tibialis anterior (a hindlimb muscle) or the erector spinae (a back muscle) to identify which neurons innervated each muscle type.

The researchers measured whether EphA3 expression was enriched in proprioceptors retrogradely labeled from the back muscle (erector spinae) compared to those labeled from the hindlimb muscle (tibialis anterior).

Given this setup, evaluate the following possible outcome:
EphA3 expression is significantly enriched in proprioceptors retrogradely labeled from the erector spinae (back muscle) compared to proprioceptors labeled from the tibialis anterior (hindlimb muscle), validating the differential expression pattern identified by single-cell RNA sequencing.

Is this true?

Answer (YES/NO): YES